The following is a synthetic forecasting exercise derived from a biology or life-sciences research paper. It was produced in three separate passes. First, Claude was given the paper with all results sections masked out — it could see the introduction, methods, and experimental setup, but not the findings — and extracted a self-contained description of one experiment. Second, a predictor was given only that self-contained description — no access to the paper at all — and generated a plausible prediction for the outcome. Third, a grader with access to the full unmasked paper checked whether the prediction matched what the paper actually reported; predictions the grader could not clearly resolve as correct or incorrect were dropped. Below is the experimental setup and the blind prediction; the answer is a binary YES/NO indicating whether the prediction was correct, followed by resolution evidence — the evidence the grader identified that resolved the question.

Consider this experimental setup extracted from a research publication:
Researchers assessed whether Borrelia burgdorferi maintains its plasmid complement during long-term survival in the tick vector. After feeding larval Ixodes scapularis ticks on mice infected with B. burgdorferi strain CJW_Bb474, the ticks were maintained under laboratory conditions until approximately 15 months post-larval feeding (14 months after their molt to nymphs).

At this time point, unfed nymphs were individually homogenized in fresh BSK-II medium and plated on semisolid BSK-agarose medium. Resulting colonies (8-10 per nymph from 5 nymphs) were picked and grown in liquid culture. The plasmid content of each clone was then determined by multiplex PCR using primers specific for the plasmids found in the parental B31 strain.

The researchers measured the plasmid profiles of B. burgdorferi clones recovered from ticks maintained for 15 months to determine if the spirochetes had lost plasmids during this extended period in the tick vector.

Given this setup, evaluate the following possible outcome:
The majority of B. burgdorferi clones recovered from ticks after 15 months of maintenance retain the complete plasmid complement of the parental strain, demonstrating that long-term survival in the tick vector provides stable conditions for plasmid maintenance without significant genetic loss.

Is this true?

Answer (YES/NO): YES